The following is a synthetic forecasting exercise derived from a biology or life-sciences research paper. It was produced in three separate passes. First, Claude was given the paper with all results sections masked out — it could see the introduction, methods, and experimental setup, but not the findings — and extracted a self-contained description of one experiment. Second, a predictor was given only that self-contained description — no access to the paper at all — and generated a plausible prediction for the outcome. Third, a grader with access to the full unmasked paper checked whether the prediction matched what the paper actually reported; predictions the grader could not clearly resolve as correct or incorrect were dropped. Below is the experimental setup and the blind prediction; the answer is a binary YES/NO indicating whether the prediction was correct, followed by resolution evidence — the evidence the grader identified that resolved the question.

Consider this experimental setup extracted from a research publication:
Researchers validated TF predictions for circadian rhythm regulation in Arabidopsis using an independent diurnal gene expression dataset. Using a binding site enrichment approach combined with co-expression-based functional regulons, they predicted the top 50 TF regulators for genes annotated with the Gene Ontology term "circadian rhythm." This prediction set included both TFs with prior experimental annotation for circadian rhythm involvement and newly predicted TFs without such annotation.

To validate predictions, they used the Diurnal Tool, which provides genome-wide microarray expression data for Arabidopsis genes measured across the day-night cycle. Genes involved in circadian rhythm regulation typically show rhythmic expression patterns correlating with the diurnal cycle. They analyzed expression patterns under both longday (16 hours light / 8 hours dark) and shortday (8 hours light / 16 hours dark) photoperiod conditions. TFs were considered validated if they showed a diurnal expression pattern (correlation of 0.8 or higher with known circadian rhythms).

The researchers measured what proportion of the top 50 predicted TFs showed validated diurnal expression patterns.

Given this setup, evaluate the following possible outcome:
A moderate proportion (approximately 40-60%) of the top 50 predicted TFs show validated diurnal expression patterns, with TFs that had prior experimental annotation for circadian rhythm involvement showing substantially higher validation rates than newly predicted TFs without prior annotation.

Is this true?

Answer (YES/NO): NO